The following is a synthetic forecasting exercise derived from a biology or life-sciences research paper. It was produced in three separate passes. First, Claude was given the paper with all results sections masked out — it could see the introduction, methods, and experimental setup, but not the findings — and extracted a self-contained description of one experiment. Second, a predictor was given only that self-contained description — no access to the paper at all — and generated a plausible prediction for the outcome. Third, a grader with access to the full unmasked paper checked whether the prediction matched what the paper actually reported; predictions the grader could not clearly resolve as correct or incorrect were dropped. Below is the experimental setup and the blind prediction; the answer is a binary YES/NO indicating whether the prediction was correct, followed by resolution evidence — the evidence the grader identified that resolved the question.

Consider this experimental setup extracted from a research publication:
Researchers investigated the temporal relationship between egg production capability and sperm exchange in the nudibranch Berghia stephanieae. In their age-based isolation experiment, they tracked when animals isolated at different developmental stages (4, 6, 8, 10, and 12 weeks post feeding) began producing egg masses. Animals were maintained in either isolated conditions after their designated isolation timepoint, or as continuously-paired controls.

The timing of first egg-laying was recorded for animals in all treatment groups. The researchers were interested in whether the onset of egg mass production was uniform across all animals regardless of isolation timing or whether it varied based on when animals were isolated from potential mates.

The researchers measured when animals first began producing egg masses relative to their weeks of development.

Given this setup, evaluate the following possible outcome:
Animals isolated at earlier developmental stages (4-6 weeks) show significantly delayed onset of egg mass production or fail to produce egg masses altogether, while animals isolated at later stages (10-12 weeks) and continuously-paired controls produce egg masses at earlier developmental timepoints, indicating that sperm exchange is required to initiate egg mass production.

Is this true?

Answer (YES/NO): NO